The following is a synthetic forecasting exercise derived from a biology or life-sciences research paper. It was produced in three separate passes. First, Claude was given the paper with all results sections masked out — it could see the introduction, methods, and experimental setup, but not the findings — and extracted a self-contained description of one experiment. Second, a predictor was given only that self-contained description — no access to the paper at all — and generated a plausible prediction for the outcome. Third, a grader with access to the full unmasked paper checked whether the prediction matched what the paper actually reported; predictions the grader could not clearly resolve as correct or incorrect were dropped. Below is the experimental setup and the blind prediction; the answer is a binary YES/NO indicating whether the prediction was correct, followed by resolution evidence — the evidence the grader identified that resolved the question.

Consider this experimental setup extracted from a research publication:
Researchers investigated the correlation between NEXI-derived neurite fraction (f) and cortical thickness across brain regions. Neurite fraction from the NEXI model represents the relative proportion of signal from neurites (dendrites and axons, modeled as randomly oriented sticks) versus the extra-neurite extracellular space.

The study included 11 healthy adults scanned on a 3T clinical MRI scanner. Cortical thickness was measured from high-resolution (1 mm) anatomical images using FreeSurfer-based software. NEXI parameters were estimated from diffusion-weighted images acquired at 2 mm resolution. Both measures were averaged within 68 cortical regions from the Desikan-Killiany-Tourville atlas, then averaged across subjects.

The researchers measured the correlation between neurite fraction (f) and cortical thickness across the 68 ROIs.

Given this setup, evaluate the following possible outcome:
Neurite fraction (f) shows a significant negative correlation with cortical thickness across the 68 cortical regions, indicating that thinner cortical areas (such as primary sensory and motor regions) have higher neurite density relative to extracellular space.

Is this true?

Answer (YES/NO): YES